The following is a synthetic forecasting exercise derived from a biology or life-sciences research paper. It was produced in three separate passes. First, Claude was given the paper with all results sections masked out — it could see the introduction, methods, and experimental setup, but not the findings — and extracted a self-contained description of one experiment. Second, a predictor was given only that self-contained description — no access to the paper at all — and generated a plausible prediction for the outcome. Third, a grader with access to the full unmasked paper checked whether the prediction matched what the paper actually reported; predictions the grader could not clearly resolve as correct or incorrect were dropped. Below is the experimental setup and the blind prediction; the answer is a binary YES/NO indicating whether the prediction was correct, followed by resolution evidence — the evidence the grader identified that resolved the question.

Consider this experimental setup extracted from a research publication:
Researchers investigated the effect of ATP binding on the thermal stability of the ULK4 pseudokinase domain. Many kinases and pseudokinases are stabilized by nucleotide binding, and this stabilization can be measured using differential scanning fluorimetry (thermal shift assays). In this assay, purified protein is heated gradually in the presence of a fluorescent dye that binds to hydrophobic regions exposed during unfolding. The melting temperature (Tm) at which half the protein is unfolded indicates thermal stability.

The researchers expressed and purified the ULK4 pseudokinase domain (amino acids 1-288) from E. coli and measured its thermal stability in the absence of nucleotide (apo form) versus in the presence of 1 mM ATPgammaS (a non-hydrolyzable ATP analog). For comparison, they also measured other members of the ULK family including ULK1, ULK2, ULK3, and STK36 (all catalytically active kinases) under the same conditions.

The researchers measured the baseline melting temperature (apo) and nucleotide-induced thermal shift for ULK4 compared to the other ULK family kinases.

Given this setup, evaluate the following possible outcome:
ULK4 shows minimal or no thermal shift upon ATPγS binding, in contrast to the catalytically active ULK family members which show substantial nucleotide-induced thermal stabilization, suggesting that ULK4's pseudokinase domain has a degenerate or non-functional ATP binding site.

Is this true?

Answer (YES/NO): NO